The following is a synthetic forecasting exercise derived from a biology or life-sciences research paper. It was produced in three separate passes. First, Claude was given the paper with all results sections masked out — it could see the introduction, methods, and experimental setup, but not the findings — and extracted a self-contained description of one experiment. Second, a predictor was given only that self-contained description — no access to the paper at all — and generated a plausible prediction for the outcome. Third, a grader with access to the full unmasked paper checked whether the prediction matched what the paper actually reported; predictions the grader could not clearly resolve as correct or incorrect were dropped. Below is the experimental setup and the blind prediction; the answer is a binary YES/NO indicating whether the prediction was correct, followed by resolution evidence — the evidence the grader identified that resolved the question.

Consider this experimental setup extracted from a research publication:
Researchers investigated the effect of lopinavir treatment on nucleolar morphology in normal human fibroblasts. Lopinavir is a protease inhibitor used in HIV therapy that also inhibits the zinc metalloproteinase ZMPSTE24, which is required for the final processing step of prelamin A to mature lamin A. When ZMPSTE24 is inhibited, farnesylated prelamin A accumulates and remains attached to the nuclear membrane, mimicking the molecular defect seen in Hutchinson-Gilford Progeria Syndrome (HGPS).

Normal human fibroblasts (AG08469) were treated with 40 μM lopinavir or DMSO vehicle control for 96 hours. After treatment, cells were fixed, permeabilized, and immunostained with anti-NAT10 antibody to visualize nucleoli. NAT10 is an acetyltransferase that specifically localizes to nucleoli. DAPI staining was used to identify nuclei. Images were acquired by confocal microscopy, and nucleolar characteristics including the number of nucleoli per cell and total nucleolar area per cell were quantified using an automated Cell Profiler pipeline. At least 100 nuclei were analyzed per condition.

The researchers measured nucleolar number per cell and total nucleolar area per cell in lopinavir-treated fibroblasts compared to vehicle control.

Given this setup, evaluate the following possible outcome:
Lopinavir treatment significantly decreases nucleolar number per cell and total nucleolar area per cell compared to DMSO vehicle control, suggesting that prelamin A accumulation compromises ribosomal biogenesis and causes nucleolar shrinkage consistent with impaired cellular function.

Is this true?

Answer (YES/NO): NO